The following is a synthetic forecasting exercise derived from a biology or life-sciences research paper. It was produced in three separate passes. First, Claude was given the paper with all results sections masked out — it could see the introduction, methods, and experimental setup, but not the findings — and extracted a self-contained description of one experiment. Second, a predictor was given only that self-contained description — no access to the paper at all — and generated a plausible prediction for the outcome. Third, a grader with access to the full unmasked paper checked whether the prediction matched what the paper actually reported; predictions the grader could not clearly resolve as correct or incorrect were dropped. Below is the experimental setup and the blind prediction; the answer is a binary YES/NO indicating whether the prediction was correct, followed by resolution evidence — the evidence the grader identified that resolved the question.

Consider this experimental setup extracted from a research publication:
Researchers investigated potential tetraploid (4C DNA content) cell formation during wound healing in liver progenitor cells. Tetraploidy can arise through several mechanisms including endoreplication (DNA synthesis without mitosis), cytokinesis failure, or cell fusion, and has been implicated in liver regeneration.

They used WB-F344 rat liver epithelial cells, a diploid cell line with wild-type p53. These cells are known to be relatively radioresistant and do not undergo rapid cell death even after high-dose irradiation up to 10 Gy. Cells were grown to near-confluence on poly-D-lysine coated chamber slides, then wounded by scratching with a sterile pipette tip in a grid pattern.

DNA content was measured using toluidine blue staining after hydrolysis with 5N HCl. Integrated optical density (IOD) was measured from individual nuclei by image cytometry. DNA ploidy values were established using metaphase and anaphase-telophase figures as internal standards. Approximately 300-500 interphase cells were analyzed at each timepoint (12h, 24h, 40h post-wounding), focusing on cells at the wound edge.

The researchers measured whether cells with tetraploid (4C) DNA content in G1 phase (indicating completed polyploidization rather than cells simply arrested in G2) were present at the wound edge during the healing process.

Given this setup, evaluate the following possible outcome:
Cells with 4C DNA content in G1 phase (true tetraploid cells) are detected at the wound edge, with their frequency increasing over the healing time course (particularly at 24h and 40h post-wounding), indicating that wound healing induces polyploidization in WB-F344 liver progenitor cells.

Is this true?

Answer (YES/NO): YES